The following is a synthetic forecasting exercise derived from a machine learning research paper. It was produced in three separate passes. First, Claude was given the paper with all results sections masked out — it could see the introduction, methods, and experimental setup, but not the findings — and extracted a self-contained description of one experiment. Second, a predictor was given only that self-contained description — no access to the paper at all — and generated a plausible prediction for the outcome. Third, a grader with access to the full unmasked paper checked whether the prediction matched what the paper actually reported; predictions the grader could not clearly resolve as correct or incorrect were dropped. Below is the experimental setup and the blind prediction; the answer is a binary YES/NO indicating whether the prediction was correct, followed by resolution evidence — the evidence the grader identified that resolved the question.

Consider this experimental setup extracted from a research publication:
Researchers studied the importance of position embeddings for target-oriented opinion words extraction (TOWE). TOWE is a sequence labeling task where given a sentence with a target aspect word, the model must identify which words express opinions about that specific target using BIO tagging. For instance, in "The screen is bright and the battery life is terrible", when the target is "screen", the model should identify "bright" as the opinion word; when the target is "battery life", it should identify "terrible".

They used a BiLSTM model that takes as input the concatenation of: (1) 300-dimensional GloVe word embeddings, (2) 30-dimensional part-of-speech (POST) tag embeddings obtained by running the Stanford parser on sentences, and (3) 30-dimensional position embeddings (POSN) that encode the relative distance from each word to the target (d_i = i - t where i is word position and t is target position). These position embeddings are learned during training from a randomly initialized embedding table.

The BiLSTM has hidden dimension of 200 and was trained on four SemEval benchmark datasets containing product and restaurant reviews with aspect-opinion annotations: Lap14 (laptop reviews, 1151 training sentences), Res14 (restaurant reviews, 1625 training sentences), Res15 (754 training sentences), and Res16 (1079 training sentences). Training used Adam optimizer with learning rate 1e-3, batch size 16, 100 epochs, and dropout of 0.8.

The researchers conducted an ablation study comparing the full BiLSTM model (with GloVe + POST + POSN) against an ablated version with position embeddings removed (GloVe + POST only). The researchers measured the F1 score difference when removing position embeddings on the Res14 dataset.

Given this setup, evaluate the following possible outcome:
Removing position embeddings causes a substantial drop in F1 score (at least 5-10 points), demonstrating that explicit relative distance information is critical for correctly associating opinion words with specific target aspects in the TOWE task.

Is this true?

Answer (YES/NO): YES